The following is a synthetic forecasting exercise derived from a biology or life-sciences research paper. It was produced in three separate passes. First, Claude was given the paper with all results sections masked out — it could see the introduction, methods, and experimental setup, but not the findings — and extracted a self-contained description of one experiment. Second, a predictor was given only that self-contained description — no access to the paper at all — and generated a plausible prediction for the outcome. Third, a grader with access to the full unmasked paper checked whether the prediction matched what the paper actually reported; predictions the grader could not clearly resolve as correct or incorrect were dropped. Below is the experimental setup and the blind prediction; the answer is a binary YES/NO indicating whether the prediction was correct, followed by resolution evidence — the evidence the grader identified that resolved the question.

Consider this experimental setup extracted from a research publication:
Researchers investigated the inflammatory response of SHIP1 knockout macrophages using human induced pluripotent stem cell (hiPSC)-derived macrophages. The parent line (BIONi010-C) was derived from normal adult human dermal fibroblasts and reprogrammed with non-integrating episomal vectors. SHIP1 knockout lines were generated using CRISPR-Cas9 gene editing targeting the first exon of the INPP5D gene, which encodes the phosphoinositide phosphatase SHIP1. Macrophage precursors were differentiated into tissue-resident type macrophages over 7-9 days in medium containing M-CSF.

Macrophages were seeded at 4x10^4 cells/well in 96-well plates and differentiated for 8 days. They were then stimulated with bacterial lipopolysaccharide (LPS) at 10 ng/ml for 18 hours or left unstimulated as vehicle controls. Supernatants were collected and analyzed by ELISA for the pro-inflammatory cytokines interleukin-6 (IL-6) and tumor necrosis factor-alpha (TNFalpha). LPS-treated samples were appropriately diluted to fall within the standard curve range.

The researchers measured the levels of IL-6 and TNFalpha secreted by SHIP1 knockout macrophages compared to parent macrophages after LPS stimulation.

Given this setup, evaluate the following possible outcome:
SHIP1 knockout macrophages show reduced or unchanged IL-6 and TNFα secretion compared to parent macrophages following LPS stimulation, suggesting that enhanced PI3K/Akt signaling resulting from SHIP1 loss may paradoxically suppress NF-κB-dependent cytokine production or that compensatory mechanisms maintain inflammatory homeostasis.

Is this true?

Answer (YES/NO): YES